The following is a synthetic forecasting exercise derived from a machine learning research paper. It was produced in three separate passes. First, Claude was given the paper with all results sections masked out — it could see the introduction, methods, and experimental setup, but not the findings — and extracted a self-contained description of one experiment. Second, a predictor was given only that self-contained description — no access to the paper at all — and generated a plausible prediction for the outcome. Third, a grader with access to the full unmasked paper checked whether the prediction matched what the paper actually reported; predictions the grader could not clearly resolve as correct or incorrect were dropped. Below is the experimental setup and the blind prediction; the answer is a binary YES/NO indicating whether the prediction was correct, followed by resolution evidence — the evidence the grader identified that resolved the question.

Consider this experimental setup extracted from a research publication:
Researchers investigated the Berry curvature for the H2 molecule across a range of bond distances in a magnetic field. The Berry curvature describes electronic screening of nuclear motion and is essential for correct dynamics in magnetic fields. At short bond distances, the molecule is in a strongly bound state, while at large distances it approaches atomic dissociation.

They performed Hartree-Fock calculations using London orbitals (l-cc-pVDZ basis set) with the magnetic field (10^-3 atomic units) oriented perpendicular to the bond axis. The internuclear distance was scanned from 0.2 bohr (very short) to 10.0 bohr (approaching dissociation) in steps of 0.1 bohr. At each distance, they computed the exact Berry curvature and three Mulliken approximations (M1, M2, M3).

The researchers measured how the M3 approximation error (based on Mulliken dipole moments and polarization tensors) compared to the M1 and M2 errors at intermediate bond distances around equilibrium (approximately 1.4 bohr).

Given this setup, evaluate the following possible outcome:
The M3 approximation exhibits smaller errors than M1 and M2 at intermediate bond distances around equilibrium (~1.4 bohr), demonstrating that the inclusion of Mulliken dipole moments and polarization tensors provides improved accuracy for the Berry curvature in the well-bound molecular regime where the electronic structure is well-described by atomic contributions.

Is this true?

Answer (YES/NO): NO